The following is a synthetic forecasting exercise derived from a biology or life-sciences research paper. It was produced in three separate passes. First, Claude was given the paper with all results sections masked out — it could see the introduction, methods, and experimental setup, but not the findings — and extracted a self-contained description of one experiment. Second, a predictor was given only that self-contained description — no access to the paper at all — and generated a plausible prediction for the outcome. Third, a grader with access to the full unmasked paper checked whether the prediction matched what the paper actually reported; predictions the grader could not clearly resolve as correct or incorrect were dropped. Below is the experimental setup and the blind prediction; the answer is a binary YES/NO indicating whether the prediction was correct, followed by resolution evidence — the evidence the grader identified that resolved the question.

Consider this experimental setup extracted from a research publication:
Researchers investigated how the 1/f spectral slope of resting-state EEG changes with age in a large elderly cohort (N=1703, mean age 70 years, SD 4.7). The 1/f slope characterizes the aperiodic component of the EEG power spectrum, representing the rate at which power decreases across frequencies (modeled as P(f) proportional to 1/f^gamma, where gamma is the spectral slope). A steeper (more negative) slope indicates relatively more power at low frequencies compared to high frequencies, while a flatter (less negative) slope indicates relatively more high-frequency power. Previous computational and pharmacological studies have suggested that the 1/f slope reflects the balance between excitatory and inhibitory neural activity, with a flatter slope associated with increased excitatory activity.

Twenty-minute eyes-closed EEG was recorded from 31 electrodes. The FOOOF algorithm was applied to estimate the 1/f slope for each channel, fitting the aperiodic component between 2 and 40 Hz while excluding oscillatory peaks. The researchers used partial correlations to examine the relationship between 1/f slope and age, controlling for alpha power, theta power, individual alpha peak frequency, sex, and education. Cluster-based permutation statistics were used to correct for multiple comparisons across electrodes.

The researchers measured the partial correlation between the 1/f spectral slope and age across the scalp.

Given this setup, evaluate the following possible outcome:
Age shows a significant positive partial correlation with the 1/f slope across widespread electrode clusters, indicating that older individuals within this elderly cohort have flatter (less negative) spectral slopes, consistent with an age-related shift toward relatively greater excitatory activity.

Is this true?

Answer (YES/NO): NO